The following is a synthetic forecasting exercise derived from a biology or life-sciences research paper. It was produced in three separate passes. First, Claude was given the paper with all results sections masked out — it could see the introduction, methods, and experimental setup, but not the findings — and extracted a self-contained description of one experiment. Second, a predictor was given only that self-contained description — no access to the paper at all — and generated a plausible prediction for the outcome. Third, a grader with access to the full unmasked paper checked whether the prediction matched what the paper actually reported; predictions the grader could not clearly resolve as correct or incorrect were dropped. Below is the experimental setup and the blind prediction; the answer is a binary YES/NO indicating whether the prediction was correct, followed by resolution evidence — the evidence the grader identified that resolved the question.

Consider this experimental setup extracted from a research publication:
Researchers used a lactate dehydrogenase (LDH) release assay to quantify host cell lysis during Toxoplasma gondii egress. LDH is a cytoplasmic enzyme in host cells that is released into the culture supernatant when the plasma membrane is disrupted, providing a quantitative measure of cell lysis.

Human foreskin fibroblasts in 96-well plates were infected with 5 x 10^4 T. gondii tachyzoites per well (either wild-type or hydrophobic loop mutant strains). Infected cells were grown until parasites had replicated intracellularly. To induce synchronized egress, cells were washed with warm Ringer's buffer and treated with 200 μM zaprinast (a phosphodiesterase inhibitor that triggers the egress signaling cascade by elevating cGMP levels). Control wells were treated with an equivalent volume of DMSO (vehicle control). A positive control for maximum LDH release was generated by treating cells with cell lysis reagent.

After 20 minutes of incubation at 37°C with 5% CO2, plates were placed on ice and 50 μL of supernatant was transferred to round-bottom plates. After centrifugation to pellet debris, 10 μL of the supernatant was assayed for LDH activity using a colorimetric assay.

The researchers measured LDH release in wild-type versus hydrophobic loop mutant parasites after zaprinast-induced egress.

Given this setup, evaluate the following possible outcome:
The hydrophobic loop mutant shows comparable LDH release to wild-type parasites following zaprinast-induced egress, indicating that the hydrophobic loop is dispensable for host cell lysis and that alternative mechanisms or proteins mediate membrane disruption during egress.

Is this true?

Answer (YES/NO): NO